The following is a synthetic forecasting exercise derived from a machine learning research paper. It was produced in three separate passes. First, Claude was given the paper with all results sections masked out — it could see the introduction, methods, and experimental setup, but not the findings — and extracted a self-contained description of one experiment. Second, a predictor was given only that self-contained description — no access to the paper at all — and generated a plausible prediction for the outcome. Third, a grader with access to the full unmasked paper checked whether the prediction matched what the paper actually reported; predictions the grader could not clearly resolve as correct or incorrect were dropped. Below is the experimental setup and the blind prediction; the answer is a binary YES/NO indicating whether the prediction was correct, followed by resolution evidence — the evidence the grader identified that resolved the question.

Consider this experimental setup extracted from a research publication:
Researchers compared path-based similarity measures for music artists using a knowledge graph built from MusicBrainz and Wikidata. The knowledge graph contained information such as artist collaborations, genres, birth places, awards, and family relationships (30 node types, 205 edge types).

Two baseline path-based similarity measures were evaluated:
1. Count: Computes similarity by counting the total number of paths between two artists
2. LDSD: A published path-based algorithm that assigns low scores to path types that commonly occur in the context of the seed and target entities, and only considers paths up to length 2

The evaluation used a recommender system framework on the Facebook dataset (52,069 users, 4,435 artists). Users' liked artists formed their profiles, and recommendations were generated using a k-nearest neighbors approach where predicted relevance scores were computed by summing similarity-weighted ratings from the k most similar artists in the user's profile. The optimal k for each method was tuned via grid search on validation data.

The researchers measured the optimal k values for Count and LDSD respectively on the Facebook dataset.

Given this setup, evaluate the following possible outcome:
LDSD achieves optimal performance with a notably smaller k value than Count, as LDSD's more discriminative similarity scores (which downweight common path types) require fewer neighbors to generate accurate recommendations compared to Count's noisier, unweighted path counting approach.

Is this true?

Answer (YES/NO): NO